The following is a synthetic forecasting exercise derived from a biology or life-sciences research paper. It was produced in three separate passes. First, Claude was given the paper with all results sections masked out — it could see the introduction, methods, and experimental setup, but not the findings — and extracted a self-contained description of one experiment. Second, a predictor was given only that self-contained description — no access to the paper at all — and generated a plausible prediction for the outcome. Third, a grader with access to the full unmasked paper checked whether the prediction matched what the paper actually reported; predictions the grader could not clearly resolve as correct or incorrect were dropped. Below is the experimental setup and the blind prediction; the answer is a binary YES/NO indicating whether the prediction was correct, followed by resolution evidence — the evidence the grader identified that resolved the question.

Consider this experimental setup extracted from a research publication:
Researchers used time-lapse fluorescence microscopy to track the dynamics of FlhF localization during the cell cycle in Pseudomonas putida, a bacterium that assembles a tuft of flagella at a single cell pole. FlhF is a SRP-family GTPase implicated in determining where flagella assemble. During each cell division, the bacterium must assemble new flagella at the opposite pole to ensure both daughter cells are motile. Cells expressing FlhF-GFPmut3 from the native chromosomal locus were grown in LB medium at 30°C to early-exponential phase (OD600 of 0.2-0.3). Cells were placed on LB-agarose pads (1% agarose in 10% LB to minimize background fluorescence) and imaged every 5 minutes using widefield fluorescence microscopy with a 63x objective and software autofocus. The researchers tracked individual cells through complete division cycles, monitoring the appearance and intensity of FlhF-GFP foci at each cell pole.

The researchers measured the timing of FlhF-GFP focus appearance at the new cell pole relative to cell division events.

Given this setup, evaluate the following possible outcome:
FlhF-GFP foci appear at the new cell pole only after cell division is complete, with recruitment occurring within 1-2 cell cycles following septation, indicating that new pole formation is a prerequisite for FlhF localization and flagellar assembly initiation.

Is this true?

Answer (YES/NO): NO